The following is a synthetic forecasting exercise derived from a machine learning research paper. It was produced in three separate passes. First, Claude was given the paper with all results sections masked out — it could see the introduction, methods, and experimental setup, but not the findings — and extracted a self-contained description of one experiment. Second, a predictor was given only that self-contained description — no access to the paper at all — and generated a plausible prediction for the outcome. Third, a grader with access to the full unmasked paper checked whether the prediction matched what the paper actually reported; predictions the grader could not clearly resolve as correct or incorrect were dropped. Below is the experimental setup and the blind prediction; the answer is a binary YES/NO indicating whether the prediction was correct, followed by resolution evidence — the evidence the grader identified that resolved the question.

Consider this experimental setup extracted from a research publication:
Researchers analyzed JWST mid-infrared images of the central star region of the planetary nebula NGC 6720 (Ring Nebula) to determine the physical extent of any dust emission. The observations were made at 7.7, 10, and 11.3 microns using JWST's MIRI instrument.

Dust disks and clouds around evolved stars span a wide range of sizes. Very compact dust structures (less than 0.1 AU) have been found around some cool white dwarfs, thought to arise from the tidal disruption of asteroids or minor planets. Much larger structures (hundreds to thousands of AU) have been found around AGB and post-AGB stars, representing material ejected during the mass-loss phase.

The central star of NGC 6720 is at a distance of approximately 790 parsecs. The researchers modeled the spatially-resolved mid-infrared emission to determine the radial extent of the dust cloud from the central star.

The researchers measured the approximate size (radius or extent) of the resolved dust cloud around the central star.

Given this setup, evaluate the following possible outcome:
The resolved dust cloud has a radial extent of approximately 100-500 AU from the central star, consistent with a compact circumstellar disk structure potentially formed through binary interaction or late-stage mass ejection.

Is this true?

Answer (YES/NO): NO